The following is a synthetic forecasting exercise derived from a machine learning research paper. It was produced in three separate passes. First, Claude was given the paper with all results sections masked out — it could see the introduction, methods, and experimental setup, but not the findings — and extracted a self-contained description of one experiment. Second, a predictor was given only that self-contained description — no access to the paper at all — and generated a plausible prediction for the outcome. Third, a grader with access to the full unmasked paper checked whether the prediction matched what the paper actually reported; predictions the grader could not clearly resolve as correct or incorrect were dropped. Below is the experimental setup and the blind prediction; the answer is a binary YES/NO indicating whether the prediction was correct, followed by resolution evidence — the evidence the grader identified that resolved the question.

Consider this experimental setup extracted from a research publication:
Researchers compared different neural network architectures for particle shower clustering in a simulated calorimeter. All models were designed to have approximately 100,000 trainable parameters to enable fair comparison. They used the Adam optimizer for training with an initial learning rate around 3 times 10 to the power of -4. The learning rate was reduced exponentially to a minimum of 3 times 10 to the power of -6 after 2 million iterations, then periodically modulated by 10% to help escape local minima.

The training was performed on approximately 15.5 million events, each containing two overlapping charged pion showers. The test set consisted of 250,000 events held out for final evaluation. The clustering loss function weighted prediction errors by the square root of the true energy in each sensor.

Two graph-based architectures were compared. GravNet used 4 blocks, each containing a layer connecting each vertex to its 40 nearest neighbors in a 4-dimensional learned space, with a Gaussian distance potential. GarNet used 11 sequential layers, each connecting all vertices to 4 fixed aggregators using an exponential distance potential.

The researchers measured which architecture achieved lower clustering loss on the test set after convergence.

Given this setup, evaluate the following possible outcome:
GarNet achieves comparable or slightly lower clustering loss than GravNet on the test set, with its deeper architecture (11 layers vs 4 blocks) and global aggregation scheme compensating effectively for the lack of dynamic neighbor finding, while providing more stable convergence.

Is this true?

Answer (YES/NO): NO